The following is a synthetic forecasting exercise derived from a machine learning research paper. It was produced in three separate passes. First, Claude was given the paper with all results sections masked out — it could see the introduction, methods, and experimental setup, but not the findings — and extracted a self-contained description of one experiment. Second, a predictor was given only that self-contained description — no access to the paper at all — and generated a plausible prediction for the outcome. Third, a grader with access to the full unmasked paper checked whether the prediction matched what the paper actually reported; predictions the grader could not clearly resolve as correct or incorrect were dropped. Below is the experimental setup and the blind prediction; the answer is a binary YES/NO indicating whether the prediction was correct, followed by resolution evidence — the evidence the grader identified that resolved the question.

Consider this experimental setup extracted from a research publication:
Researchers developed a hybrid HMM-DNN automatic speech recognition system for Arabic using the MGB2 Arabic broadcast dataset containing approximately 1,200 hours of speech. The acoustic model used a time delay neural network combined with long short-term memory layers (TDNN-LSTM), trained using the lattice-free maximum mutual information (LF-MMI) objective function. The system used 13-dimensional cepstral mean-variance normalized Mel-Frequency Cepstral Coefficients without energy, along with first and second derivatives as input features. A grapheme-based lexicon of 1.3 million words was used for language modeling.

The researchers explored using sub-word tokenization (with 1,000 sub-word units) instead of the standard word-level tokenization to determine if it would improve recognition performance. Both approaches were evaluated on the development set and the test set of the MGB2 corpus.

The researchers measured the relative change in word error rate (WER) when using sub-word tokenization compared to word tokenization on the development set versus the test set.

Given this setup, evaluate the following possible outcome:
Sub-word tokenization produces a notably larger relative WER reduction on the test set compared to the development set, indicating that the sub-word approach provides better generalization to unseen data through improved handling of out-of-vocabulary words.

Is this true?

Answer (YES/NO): NO